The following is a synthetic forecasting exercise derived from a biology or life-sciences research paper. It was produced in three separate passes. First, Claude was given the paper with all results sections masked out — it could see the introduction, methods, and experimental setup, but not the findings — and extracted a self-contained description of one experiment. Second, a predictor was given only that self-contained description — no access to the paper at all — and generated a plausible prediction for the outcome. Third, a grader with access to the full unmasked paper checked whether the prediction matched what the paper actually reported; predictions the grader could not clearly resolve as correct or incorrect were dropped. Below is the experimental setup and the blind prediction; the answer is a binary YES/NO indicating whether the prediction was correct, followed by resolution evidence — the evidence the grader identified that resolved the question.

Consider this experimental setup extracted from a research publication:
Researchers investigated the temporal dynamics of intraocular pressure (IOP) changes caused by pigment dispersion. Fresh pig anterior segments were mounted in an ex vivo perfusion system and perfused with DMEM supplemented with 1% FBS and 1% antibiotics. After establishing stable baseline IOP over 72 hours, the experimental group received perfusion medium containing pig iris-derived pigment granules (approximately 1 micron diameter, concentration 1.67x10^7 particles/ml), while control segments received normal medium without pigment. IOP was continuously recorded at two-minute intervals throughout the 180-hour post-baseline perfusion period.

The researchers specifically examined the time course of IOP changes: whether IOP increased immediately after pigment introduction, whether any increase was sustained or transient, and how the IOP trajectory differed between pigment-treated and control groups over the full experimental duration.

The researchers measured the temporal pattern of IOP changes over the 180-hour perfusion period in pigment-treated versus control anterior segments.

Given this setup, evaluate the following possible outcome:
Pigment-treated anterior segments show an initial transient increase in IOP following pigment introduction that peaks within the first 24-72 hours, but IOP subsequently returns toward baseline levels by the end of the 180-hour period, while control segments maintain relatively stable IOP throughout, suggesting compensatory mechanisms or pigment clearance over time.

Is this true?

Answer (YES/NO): NO